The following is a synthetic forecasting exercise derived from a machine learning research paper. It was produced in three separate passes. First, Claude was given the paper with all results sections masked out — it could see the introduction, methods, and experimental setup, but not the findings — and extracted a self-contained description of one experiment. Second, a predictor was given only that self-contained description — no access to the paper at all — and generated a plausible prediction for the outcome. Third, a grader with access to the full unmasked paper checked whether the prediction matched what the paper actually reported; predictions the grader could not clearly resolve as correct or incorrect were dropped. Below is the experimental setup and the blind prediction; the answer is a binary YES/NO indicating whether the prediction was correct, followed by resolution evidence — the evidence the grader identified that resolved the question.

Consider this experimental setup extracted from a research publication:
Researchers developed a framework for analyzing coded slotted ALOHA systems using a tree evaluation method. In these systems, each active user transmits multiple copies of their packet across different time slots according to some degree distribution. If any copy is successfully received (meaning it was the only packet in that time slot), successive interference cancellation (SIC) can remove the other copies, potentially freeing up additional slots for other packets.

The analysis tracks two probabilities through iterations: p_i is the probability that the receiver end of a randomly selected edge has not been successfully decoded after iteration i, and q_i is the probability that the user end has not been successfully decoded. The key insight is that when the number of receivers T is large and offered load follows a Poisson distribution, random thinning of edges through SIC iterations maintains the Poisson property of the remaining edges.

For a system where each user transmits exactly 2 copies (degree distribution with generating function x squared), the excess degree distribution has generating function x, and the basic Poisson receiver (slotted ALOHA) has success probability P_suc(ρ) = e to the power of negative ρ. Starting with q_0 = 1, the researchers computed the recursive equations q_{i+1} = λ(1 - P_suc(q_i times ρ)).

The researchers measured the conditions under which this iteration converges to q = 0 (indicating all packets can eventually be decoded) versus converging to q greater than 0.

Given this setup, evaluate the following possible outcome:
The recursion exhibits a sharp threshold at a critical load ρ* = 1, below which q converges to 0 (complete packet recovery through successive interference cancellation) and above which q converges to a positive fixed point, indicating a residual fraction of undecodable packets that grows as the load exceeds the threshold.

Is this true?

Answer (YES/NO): YES